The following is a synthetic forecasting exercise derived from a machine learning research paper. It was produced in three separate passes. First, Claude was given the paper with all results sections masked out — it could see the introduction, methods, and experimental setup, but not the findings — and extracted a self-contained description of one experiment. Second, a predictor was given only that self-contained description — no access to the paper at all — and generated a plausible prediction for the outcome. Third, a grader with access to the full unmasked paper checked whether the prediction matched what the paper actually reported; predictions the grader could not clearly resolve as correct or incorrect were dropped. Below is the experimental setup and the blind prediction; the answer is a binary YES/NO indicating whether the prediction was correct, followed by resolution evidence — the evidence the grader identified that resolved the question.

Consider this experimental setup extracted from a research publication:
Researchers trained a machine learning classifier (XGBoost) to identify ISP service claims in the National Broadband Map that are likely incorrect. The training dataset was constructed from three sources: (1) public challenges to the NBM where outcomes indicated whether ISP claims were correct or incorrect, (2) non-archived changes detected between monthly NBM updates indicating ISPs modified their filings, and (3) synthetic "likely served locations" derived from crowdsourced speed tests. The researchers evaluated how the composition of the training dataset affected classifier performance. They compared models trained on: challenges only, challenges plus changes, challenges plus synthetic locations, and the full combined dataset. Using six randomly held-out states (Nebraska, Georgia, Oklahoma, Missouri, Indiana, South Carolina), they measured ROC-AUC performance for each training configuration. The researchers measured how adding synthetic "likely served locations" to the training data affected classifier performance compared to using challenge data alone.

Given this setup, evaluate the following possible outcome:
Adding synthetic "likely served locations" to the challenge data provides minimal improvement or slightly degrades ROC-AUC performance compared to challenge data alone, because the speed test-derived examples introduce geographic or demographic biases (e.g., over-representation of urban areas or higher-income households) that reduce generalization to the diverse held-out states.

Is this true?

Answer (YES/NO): NO